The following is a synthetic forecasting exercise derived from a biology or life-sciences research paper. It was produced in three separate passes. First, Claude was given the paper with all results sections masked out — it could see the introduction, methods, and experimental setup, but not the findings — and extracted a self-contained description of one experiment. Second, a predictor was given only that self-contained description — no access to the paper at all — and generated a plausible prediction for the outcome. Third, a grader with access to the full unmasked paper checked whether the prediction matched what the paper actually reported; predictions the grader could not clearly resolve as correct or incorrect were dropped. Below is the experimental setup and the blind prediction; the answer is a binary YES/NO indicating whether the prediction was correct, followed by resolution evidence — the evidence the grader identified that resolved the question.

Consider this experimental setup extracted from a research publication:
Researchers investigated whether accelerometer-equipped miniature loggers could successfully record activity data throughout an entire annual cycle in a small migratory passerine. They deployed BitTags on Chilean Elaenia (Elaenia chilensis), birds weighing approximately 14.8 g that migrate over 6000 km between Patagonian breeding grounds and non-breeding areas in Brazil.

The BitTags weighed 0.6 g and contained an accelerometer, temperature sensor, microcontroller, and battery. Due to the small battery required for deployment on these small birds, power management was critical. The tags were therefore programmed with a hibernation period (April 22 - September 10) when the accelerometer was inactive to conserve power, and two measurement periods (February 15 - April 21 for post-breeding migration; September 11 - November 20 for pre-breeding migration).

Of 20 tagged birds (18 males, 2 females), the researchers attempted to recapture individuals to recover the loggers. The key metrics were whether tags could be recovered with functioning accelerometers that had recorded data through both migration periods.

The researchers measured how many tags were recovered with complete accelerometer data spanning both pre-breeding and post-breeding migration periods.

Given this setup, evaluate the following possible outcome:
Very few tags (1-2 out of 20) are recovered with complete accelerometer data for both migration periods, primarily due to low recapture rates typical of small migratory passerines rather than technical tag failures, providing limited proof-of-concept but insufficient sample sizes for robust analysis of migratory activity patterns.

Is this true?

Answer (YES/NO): NO